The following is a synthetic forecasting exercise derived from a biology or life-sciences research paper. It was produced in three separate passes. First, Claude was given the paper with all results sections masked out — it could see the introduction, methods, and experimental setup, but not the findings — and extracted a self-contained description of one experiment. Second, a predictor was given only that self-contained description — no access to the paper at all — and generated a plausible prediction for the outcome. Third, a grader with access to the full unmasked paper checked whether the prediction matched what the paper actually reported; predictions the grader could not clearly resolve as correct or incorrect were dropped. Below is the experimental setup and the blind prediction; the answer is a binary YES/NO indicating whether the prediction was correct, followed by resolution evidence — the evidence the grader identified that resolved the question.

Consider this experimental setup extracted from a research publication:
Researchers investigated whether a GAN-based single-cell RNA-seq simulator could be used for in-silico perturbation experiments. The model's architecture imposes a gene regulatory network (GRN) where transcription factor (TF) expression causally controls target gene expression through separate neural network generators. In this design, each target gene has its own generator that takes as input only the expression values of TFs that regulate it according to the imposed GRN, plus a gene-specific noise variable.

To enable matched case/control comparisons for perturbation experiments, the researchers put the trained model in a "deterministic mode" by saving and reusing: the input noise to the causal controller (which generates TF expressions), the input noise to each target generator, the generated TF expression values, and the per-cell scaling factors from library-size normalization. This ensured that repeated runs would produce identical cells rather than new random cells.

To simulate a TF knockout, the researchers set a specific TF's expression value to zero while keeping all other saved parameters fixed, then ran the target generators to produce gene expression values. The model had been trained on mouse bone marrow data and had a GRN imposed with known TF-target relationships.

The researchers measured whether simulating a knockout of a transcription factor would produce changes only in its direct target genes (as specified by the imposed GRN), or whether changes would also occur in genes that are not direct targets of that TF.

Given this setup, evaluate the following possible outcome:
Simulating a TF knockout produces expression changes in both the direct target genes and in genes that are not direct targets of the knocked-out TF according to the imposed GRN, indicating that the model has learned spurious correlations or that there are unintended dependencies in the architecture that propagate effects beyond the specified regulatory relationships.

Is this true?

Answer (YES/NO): NO